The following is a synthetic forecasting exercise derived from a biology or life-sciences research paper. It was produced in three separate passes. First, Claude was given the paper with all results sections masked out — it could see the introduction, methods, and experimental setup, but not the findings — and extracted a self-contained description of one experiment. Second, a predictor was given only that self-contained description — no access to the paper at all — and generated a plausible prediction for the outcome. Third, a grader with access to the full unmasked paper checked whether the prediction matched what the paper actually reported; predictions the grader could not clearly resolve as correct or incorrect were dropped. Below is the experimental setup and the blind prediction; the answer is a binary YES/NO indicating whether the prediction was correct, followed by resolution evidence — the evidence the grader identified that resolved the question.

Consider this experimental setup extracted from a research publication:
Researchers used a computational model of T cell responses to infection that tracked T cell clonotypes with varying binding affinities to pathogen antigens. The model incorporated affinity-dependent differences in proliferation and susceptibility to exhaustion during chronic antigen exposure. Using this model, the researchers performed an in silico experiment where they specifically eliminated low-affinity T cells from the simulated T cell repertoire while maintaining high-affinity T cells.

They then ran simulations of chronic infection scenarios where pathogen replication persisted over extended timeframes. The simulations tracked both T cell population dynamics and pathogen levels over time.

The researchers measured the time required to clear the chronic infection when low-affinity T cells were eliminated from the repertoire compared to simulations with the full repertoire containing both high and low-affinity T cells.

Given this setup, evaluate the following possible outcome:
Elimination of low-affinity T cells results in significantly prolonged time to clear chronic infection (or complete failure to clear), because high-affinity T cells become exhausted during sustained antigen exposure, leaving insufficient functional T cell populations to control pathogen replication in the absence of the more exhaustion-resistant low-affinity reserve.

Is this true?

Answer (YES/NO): YES